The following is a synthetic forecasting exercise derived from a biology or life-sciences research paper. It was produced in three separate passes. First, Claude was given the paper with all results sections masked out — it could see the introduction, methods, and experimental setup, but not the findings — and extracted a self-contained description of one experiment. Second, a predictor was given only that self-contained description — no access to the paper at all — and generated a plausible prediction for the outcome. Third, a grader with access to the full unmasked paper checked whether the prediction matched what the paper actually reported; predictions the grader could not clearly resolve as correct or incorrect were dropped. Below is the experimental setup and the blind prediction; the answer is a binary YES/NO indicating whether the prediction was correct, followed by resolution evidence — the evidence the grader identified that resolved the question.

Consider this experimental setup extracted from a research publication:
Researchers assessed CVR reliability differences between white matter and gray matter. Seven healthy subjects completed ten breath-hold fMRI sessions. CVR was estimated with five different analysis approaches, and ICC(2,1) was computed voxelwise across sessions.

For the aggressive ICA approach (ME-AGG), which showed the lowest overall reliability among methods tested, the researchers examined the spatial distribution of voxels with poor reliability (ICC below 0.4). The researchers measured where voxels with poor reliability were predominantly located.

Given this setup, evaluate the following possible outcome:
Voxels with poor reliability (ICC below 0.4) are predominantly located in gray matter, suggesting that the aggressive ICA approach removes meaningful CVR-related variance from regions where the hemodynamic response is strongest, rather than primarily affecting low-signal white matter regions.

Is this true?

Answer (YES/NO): NO